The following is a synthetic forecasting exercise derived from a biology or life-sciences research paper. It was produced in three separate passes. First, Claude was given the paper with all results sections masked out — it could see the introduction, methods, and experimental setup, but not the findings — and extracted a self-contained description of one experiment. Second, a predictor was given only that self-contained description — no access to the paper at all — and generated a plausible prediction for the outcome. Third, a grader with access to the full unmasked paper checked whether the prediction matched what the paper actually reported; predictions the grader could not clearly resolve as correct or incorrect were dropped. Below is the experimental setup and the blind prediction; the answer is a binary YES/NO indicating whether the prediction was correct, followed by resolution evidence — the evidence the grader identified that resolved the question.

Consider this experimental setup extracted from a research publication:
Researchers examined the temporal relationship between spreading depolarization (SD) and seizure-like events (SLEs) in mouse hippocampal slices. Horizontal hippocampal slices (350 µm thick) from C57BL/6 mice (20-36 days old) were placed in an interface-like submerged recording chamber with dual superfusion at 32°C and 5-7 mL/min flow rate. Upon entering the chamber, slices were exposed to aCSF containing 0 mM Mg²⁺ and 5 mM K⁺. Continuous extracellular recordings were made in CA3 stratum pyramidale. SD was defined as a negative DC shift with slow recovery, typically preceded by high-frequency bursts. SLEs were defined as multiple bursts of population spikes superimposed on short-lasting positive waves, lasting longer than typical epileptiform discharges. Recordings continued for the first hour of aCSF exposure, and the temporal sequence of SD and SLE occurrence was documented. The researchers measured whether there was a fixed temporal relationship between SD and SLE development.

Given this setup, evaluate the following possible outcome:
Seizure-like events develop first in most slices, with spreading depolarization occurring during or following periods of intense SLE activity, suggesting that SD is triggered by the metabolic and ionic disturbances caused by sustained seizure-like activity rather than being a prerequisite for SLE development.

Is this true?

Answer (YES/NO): NO